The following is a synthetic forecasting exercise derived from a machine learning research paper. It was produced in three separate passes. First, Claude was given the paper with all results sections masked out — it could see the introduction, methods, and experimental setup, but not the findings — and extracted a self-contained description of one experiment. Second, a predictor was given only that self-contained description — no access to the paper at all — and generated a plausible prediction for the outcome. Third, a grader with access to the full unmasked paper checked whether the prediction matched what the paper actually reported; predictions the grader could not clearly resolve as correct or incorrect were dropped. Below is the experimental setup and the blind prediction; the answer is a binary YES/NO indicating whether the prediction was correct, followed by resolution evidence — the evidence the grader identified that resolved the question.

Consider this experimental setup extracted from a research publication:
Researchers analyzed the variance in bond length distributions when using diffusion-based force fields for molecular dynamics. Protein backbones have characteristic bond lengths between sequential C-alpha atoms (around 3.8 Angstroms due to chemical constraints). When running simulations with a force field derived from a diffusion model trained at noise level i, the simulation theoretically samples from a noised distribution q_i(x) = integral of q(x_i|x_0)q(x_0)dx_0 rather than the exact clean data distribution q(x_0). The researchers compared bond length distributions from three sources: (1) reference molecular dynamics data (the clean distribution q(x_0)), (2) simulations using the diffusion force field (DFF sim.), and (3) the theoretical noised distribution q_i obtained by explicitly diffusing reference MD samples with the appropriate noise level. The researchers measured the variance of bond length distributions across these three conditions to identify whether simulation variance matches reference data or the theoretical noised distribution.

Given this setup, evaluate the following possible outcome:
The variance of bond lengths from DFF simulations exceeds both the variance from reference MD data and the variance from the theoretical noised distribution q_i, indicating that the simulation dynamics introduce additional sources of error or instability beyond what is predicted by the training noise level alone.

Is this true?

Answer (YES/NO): NO